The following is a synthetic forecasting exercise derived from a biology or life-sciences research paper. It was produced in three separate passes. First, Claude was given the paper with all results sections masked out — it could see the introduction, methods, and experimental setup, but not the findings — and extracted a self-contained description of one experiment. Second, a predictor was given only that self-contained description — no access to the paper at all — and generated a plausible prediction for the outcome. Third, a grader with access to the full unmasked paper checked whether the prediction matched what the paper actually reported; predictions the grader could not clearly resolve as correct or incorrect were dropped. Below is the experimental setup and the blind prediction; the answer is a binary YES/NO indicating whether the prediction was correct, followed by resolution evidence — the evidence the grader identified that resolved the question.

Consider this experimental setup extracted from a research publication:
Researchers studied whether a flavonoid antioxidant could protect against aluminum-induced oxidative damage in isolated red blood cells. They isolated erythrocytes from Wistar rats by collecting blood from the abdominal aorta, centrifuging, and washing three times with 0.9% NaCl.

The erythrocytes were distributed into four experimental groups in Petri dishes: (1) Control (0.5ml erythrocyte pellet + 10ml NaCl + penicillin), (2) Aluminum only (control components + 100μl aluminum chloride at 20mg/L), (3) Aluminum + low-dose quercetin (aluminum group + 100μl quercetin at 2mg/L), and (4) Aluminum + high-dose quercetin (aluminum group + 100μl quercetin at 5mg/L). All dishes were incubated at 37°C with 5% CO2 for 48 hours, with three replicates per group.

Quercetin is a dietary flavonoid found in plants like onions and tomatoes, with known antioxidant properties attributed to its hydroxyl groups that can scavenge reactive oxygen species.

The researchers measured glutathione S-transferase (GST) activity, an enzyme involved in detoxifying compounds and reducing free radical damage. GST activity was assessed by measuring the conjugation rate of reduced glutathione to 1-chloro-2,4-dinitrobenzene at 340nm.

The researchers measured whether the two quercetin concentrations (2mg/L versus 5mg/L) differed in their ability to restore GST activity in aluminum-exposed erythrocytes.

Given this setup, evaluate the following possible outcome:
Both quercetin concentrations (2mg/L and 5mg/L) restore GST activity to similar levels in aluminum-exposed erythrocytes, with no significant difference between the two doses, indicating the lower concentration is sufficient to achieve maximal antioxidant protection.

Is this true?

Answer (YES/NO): NO